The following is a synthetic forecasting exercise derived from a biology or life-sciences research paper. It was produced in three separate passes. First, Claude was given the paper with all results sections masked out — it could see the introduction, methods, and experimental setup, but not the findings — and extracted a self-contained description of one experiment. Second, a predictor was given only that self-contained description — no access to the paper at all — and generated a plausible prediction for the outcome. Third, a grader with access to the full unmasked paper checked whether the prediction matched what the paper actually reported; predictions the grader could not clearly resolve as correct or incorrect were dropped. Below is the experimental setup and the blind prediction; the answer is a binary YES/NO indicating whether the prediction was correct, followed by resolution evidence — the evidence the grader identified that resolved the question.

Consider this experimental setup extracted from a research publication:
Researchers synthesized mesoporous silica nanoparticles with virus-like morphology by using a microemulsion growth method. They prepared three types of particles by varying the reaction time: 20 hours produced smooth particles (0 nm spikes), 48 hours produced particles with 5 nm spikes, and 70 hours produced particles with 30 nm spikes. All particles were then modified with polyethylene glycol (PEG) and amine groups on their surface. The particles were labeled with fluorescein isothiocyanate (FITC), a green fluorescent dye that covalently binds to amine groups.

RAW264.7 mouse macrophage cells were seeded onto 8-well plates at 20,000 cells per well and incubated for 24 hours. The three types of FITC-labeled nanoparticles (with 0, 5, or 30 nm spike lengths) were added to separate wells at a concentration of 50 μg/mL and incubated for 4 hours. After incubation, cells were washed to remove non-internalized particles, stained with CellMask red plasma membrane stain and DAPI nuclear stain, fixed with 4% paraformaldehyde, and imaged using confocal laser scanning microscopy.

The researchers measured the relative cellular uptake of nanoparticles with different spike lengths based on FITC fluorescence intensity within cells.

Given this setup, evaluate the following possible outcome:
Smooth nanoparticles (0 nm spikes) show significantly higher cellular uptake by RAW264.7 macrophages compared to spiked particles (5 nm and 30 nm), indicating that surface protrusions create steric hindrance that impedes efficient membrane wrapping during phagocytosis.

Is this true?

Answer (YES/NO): NO